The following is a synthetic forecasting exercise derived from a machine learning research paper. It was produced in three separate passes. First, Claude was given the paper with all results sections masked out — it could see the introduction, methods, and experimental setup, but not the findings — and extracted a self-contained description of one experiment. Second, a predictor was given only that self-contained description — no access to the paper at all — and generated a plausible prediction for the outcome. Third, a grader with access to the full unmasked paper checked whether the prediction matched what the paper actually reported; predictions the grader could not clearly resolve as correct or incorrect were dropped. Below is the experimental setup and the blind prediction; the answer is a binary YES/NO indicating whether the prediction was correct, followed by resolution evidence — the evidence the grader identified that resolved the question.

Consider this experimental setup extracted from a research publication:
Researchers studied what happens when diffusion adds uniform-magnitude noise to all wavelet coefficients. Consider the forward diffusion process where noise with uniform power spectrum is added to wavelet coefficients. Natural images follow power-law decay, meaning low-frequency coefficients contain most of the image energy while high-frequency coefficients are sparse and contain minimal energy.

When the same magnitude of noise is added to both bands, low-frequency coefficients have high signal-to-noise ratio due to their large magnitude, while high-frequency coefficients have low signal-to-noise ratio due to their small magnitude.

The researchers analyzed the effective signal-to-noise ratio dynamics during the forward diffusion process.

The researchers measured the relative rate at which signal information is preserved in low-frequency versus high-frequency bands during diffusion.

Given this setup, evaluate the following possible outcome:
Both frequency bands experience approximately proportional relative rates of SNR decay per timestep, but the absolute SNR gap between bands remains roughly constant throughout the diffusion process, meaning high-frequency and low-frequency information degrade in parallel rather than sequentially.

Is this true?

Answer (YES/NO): NO